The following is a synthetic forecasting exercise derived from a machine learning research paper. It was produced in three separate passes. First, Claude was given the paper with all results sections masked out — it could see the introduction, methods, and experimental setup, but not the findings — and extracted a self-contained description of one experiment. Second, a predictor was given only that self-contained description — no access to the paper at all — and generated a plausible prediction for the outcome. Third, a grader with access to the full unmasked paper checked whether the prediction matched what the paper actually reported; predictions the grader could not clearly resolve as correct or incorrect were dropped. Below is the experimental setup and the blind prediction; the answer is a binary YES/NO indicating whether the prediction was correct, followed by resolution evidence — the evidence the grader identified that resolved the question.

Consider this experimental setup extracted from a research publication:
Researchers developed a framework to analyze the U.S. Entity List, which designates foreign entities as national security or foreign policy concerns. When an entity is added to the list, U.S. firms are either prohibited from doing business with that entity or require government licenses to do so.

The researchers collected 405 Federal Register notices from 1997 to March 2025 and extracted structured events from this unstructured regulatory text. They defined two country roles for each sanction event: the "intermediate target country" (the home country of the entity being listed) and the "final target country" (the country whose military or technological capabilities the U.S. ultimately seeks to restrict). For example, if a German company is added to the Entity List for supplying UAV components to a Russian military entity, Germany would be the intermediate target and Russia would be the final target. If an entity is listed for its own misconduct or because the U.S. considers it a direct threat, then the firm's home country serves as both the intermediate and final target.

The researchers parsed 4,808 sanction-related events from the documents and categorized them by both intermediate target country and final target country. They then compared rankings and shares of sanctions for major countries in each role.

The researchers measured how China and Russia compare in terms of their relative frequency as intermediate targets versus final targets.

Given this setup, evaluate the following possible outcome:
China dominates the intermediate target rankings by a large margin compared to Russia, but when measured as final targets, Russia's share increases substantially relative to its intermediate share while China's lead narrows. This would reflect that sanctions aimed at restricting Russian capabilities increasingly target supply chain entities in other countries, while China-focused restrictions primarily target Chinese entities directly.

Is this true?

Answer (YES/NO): NO